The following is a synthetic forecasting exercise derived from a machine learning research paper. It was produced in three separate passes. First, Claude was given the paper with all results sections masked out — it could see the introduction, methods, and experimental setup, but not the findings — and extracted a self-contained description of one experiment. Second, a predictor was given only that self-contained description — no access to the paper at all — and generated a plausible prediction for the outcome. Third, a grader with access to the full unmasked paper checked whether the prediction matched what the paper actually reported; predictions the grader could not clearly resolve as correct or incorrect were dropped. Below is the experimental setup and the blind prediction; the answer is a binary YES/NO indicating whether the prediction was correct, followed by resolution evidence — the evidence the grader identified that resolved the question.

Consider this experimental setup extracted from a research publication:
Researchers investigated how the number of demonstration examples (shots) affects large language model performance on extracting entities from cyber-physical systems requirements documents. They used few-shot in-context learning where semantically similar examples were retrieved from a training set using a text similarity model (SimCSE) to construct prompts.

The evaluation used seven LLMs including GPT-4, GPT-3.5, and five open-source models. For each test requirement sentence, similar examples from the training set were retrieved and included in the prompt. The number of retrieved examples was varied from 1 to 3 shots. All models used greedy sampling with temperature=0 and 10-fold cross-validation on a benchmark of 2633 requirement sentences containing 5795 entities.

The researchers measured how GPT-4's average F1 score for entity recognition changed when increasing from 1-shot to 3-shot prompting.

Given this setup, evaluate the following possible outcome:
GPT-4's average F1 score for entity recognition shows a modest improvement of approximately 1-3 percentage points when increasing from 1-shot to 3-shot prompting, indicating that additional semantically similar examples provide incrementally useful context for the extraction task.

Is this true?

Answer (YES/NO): NO